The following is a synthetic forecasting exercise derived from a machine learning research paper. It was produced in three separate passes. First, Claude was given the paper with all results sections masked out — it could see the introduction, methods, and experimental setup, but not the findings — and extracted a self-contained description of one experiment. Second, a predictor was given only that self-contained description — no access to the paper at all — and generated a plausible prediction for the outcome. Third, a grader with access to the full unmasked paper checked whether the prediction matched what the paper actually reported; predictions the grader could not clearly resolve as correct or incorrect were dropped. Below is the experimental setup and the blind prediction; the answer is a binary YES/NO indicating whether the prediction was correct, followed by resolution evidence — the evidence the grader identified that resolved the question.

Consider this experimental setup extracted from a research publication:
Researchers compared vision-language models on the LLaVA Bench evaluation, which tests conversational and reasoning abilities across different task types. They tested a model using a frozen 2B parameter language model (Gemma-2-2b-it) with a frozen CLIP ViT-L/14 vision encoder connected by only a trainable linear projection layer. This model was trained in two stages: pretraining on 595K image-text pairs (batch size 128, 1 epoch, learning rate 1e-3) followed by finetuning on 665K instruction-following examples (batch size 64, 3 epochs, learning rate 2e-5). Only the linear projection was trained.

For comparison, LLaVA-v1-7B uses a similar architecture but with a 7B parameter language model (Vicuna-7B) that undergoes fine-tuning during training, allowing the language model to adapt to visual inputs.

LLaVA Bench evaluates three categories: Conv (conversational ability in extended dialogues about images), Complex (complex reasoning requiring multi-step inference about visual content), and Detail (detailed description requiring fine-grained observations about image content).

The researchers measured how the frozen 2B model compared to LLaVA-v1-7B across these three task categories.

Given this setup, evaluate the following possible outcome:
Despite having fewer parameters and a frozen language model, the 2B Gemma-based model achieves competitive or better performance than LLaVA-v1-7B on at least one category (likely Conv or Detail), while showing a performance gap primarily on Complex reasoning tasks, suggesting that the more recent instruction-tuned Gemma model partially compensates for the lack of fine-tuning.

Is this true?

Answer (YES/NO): NO